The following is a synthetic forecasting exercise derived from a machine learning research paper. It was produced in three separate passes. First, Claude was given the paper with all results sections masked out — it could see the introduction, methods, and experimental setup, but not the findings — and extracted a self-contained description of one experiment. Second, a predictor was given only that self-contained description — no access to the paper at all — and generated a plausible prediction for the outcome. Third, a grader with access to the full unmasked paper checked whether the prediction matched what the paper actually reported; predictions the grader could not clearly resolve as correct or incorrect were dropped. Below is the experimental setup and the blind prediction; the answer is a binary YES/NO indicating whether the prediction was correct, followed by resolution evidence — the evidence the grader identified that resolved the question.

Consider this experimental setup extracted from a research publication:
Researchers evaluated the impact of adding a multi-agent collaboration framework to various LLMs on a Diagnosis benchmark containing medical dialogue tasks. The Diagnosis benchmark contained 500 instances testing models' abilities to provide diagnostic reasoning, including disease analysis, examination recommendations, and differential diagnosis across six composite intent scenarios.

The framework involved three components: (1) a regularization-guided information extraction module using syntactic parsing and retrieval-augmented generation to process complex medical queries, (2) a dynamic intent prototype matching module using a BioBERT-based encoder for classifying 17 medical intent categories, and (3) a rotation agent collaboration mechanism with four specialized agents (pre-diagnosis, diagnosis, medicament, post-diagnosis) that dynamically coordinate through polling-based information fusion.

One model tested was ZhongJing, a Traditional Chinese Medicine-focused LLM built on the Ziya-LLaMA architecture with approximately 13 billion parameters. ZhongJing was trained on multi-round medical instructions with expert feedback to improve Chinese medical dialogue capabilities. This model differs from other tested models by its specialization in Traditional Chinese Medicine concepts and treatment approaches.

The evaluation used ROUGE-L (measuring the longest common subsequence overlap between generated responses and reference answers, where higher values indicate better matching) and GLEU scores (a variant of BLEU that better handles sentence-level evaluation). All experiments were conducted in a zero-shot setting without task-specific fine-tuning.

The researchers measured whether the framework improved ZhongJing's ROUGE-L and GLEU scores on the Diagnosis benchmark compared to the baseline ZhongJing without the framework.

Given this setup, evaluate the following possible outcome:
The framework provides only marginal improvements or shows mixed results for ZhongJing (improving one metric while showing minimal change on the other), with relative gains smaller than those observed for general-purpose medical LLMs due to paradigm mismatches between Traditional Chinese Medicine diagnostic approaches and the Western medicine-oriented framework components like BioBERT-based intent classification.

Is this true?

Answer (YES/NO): NO